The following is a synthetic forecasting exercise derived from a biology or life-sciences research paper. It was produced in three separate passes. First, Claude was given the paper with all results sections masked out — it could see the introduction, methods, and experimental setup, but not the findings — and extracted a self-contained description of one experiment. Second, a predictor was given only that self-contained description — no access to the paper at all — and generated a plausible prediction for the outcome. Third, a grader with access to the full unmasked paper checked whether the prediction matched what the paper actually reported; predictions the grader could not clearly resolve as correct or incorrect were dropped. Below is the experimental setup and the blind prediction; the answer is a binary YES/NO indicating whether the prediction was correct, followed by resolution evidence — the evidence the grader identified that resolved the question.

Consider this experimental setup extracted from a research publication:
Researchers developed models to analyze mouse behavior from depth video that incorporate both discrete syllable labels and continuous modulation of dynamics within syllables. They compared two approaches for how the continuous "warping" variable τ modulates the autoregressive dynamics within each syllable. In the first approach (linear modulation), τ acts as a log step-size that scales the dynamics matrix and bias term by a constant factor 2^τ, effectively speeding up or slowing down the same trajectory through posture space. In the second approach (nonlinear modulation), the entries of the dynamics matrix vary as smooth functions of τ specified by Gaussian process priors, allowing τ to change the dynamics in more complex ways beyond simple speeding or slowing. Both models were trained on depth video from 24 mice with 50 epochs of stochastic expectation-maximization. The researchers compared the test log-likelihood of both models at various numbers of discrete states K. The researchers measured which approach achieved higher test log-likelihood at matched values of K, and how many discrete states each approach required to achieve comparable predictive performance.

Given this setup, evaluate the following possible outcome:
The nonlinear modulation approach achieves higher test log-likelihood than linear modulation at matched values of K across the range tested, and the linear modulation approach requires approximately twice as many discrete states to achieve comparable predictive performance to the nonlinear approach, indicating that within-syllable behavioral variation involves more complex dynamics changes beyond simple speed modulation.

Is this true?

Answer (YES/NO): NO